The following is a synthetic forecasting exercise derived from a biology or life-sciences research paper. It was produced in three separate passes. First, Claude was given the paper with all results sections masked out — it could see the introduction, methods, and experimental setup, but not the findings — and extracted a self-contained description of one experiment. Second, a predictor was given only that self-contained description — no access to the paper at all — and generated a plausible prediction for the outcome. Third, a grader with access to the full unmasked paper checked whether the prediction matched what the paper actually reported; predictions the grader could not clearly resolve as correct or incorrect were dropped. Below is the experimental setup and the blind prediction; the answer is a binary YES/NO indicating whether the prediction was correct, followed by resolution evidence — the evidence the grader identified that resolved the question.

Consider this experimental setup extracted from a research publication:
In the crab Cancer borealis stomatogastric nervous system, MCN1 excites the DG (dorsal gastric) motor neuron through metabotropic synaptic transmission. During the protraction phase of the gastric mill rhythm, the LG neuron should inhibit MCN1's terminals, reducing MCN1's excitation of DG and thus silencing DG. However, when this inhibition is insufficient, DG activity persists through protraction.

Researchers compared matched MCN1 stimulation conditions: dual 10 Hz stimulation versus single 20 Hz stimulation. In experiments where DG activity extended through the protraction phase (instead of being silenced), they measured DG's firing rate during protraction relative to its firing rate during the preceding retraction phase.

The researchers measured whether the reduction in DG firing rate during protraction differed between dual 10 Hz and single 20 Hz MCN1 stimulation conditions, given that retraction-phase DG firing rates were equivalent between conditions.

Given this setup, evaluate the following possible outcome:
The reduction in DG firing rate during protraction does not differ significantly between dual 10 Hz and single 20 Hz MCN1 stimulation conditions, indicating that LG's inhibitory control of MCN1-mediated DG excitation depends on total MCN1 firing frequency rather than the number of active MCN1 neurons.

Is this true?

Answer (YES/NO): NO